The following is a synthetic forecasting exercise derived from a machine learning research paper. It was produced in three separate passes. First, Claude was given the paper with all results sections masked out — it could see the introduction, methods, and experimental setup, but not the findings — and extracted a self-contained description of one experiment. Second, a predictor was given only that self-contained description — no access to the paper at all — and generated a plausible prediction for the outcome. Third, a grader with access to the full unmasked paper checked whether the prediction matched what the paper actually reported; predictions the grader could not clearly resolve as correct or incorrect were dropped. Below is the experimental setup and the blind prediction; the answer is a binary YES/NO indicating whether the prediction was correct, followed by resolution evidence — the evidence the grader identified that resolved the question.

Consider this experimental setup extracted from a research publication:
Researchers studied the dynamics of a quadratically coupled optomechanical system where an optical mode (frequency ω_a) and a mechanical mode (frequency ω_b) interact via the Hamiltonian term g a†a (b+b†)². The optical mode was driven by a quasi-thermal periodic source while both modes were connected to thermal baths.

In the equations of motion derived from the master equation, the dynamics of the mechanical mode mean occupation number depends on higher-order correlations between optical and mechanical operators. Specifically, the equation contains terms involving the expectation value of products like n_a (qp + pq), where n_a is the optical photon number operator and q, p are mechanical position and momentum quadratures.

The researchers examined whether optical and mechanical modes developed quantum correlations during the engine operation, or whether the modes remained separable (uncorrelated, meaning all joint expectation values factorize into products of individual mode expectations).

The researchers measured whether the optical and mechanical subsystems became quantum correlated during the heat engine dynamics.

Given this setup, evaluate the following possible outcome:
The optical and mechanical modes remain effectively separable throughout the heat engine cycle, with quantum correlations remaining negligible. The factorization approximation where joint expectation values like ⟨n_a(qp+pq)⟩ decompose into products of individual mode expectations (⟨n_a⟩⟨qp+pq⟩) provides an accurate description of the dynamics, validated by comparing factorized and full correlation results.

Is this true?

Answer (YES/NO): NO